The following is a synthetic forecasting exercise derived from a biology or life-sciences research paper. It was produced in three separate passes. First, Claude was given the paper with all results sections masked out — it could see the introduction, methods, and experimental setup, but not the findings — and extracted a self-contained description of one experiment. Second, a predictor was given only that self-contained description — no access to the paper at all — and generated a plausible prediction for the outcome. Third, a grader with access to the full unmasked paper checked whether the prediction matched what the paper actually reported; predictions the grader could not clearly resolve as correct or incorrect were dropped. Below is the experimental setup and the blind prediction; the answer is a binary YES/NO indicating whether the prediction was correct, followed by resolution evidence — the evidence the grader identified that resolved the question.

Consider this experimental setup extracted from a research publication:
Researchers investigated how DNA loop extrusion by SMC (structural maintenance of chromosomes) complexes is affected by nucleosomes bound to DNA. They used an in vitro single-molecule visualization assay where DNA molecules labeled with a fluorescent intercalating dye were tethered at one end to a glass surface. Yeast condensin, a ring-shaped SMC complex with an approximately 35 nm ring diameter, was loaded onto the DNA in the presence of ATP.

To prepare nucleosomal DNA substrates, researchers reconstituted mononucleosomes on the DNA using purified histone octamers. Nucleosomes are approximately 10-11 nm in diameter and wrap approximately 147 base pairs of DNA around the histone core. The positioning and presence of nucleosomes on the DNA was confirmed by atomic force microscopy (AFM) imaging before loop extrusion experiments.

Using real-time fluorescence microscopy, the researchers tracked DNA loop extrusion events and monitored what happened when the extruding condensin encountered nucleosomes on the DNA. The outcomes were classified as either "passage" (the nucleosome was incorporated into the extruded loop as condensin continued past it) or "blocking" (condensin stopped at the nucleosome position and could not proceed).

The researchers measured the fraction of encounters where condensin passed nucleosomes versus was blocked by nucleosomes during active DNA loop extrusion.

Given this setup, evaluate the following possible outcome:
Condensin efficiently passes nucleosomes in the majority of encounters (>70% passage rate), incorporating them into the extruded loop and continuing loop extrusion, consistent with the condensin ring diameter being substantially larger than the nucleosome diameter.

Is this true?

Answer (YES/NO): YES